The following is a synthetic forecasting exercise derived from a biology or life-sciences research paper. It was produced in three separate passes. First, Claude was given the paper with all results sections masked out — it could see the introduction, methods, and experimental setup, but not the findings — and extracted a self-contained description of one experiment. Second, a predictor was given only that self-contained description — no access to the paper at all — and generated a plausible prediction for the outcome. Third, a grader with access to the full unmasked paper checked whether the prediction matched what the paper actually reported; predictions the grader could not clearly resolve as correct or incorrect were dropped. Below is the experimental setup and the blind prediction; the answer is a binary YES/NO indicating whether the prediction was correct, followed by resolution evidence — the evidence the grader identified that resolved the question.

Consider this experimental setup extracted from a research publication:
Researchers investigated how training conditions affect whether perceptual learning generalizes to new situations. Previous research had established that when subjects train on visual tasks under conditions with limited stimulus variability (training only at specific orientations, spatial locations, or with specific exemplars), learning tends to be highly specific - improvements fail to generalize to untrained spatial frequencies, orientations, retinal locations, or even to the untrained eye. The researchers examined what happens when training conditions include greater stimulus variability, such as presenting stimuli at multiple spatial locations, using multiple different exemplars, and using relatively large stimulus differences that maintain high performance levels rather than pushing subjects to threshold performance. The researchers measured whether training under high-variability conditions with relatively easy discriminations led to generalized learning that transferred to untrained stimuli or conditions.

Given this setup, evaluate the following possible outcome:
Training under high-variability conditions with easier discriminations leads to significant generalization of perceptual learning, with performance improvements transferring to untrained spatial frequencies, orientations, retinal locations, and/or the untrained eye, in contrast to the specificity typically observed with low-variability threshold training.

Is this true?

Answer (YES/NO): YES